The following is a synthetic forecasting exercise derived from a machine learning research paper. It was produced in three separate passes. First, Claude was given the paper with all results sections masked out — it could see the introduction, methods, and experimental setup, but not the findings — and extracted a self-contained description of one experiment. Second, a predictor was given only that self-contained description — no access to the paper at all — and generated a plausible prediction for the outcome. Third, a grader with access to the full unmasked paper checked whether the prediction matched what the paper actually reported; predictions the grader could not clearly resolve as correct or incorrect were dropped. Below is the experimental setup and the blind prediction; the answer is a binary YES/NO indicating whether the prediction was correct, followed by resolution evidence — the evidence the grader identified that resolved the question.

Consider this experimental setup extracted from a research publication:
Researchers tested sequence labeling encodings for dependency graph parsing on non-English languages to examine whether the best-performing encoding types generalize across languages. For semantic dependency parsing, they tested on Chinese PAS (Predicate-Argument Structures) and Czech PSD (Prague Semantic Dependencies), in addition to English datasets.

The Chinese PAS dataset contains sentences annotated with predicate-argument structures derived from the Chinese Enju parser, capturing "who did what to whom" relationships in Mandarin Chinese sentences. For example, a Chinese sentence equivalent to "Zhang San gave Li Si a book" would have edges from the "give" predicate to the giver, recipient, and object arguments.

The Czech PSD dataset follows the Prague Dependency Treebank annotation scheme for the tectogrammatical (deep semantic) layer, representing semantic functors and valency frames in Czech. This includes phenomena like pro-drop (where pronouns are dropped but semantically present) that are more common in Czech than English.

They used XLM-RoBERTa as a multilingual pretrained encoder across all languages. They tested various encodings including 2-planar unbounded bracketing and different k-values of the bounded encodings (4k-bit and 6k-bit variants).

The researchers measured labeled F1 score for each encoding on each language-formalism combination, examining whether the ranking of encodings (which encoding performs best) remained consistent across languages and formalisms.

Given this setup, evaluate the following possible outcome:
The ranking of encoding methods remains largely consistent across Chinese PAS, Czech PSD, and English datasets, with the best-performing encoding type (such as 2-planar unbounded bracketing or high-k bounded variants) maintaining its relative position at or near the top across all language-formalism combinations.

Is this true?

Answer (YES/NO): NO